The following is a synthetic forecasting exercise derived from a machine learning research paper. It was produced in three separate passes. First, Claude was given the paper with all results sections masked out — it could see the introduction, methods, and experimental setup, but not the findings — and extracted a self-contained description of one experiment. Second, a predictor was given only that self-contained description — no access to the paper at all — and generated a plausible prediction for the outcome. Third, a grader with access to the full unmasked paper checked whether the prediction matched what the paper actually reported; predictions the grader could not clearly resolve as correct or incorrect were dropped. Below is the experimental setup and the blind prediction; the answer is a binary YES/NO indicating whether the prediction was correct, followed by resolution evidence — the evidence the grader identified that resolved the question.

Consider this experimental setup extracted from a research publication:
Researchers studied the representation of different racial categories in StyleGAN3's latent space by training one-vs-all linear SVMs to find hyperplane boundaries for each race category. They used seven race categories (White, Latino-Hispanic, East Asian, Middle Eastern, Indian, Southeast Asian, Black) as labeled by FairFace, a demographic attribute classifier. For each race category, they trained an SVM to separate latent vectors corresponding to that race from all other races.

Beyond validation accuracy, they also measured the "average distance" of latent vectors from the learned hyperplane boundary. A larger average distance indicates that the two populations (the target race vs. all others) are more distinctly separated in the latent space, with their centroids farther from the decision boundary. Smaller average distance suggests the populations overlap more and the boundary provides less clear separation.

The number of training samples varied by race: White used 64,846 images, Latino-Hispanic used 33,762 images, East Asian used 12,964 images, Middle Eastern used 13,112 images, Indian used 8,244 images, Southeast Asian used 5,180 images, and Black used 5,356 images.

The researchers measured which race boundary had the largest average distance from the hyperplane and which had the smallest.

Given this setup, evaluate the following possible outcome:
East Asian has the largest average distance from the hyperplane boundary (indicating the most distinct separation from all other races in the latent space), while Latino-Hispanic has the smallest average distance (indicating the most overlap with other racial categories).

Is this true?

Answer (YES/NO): NO